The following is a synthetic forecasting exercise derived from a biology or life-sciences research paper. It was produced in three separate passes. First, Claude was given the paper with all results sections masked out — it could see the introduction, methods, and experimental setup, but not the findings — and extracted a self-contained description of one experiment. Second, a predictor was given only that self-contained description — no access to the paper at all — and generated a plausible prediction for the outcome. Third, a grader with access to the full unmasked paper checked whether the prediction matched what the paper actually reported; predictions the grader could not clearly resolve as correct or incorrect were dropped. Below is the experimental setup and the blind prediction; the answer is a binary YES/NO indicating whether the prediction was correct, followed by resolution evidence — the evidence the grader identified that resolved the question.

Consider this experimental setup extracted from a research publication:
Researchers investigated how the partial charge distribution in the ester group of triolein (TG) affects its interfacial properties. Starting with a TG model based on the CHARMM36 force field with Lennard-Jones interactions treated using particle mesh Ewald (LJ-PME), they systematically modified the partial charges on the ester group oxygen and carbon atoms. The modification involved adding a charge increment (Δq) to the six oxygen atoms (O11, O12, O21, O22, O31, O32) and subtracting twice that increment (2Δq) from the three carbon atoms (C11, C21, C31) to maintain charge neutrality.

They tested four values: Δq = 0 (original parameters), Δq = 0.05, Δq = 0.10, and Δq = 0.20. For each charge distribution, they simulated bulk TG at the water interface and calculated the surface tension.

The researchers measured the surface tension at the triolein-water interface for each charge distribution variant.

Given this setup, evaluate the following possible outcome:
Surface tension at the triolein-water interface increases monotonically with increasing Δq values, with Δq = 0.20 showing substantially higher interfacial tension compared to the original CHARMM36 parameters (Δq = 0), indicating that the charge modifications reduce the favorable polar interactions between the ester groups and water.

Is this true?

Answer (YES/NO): YES